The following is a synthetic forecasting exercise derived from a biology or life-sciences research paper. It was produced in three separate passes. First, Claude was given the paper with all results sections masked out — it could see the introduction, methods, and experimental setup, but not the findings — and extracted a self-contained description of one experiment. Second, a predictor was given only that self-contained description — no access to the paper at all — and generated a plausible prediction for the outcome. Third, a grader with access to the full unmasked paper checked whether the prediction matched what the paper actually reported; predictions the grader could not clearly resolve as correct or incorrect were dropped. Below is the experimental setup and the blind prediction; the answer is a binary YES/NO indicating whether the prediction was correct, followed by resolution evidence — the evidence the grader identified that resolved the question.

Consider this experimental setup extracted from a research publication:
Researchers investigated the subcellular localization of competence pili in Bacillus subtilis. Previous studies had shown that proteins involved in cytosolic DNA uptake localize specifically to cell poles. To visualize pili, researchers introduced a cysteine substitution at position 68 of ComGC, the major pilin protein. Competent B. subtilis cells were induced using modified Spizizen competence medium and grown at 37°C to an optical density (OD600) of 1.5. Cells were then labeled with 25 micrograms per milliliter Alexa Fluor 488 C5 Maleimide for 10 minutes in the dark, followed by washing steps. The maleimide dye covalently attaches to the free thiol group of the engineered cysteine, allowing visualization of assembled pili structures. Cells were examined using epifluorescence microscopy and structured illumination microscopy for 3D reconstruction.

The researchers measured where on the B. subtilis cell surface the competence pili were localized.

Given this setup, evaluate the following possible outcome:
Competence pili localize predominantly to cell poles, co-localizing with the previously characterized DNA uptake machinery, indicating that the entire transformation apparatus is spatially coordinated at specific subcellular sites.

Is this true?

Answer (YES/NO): NO